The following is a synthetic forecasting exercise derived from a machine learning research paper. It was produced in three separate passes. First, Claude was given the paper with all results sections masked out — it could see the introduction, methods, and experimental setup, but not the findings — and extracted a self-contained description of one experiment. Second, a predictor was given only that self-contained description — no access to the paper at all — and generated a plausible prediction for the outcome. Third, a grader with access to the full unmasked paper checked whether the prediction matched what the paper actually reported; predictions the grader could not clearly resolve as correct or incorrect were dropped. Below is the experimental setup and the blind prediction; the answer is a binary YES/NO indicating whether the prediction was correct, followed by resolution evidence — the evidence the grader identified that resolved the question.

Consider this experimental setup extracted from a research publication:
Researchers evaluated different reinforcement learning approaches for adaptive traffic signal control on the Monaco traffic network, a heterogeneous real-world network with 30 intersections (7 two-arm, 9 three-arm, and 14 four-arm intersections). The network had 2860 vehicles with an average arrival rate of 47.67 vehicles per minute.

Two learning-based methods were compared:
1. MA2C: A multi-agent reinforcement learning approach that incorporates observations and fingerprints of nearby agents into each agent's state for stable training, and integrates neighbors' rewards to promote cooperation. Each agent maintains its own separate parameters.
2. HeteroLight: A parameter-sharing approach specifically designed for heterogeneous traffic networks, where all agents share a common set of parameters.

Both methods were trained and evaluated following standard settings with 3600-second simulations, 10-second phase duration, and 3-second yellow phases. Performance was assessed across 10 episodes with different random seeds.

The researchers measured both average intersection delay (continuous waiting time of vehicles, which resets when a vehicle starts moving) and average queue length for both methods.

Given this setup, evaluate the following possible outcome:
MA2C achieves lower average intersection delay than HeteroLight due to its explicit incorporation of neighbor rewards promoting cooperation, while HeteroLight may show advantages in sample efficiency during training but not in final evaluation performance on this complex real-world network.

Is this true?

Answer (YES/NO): NO